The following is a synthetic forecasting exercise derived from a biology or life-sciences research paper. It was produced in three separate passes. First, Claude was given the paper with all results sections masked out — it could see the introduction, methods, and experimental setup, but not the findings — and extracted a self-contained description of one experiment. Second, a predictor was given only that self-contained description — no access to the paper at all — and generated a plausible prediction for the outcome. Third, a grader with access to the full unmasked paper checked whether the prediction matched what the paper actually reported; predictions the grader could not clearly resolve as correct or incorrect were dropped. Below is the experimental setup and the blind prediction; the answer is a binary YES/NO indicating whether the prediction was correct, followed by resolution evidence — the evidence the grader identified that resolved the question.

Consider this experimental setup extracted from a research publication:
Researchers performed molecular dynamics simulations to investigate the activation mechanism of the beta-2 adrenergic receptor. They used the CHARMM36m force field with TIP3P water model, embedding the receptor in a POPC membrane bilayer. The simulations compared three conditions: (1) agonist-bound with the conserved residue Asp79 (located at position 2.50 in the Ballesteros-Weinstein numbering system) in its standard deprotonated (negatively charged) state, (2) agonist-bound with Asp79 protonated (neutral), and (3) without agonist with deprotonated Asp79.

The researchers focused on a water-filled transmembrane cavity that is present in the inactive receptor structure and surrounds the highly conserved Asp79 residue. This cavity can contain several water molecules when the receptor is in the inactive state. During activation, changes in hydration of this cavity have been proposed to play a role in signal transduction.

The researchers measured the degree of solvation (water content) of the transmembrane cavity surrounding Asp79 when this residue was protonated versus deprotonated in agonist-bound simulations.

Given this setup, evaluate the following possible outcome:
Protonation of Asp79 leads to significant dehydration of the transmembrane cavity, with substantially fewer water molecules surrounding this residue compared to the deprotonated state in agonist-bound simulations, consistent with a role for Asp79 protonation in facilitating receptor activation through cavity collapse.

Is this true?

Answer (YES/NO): YES